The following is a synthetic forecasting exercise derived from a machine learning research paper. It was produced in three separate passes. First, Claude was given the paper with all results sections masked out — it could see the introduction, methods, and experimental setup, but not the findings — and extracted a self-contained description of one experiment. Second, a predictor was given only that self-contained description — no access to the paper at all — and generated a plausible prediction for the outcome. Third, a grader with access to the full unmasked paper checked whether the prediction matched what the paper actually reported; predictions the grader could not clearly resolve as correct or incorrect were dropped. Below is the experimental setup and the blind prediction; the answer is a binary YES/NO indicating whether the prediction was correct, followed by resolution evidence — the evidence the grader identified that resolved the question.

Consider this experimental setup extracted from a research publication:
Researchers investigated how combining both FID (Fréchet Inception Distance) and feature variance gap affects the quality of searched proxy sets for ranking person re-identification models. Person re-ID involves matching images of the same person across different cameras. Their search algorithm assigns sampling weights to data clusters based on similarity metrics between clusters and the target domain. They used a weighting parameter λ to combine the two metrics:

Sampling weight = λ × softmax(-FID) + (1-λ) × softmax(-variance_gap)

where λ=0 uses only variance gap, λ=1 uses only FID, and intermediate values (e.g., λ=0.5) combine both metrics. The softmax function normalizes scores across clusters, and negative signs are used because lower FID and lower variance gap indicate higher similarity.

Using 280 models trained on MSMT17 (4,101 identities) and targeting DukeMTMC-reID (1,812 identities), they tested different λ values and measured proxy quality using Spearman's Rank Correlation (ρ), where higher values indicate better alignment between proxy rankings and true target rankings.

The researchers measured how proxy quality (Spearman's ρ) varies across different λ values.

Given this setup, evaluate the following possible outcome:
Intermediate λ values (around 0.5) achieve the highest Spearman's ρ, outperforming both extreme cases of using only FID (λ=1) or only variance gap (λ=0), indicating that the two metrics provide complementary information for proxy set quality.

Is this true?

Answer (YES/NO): YES